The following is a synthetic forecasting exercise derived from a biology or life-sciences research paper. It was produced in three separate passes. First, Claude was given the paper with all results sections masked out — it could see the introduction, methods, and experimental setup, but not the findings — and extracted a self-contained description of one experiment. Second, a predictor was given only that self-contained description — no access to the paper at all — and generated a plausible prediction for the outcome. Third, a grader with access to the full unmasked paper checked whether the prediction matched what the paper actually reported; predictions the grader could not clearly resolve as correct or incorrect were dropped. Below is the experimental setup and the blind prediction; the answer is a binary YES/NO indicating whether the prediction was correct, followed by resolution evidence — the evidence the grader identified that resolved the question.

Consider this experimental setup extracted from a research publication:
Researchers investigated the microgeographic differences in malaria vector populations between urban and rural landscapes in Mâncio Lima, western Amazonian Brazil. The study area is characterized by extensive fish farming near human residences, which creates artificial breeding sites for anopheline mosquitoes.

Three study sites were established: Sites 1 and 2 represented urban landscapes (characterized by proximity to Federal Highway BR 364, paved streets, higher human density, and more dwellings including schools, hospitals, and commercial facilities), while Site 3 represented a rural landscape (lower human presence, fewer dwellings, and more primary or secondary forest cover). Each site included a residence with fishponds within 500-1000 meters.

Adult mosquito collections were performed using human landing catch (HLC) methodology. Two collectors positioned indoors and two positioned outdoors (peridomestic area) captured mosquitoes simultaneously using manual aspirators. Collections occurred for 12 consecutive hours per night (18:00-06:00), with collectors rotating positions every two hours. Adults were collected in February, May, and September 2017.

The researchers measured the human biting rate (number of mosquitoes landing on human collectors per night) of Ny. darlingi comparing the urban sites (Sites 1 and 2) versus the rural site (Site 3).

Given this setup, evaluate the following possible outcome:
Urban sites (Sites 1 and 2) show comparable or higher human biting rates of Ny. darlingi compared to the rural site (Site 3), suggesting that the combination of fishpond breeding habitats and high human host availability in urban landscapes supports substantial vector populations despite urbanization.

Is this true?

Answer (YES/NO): NO